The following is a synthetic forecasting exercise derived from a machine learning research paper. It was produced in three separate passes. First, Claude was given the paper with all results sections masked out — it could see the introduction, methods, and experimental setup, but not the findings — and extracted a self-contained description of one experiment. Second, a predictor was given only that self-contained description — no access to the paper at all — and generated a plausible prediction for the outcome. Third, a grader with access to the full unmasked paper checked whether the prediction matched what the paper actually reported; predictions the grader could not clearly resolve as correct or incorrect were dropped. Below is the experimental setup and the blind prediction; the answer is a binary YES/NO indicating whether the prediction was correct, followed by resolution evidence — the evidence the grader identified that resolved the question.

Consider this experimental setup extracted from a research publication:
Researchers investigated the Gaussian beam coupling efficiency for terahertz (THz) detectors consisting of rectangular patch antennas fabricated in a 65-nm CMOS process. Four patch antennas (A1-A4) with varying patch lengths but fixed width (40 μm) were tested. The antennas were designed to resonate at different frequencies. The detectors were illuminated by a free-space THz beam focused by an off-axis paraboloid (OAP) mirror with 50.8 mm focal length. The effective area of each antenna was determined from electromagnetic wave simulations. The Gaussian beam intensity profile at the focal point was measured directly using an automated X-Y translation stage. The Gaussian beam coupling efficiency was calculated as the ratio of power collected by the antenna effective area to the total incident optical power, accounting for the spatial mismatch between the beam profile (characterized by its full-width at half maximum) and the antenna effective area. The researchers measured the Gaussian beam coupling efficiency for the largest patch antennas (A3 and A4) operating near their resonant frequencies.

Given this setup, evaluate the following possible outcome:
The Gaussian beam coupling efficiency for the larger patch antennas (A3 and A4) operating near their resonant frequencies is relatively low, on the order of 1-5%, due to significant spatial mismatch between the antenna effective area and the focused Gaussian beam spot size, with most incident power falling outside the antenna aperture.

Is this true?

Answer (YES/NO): NO